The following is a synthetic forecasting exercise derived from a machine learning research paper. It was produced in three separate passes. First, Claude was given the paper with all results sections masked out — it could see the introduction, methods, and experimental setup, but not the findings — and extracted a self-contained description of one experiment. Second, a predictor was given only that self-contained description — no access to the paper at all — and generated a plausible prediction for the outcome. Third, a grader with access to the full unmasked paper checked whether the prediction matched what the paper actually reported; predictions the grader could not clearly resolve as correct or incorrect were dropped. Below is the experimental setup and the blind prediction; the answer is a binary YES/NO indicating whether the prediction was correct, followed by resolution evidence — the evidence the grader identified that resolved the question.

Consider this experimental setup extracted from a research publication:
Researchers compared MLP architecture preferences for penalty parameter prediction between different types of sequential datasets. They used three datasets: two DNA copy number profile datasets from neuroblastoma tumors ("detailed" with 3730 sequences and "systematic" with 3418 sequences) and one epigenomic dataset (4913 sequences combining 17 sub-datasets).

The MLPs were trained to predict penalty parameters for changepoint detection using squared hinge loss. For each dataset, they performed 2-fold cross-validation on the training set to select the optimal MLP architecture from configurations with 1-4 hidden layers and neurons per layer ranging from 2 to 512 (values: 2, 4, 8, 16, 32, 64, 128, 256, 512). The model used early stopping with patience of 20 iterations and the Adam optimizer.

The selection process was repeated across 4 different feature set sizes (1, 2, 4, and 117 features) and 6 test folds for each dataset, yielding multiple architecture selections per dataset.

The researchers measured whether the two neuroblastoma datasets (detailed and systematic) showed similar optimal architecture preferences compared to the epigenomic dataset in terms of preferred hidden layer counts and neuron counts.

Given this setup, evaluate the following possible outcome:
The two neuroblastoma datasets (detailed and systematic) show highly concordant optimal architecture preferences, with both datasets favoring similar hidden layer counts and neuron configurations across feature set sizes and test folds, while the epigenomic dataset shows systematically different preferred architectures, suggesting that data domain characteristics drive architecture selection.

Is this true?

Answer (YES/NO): YES